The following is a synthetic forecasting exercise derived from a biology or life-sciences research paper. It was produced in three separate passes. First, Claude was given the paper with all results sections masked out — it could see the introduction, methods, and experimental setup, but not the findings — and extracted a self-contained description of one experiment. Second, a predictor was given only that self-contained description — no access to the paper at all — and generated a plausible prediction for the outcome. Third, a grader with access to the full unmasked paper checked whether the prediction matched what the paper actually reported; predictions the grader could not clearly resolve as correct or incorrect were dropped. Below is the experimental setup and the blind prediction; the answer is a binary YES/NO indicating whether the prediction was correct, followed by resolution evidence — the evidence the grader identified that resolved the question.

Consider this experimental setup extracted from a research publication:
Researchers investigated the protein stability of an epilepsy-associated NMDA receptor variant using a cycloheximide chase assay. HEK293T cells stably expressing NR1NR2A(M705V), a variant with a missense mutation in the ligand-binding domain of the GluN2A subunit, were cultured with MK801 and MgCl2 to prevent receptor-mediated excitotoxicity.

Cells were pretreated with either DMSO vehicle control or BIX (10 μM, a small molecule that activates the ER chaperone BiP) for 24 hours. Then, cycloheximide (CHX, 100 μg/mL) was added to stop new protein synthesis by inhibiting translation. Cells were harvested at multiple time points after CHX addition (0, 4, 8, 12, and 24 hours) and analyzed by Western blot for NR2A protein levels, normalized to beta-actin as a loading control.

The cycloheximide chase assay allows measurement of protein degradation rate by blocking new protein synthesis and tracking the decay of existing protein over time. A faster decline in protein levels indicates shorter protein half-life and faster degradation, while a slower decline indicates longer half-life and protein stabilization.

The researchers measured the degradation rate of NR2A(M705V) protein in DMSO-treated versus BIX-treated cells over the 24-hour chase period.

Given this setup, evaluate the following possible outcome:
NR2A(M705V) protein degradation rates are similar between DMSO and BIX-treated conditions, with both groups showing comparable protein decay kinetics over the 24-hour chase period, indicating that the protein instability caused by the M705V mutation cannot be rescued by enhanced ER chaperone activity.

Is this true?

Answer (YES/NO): NO